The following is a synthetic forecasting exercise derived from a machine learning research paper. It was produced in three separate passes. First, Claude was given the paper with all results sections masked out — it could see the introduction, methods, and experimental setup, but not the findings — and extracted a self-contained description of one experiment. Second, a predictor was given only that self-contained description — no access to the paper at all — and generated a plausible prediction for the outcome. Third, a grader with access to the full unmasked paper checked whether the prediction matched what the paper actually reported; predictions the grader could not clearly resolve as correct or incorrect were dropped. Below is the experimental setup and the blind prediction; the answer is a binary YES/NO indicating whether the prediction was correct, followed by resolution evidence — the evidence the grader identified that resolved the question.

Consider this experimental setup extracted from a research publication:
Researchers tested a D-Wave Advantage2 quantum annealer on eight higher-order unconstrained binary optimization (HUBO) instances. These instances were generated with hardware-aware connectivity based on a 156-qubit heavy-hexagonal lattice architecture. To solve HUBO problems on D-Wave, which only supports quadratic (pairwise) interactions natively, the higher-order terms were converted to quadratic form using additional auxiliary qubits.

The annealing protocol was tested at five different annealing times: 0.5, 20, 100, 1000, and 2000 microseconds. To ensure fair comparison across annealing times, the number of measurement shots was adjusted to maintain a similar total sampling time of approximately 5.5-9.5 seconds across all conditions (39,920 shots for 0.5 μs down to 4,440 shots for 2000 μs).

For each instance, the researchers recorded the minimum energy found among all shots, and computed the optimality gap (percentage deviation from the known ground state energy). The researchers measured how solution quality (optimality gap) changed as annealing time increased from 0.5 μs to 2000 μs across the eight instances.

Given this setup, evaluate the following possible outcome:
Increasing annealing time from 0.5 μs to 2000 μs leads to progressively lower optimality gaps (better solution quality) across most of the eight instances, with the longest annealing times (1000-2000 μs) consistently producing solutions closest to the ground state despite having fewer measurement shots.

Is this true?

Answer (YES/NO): NO